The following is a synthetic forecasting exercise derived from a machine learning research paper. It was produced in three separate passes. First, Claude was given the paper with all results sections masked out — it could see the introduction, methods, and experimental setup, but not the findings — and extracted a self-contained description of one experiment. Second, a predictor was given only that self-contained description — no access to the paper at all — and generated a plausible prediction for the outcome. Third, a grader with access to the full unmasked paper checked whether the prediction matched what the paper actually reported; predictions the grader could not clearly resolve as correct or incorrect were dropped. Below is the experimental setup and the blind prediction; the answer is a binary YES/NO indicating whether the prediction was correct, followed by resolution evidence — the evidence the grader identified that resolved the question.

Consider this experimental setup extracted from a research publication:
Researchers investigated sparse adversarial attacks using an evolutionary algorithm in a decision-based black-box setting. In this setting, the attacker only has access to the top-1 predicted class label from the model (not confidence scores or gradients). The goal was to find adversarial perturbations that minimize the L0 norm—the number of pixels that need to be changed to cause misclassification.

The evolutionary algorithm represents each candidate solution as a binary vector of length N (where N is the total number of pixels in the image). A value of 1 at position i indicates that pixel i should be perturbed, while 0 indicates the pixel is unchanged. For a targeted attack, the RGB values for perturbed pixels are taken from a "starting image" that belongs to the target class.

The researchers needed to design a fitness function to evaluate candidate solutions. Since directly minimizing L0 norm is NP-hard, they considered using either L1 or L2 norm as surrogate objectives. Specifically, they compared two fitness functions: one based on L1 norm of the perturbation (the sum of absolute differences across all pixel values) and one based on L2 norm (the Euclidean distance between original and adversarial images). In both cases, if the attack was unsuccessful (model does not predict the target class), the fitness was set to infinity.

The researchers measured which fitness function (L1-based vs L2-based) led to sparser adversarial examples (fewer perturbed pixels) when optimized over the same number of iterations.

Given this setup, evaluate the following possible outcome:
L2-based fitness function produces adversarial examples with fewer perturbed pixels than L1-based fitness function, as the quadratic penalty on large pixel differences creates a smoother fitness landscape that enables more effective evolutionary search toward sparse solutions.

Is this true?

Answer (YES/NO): YES